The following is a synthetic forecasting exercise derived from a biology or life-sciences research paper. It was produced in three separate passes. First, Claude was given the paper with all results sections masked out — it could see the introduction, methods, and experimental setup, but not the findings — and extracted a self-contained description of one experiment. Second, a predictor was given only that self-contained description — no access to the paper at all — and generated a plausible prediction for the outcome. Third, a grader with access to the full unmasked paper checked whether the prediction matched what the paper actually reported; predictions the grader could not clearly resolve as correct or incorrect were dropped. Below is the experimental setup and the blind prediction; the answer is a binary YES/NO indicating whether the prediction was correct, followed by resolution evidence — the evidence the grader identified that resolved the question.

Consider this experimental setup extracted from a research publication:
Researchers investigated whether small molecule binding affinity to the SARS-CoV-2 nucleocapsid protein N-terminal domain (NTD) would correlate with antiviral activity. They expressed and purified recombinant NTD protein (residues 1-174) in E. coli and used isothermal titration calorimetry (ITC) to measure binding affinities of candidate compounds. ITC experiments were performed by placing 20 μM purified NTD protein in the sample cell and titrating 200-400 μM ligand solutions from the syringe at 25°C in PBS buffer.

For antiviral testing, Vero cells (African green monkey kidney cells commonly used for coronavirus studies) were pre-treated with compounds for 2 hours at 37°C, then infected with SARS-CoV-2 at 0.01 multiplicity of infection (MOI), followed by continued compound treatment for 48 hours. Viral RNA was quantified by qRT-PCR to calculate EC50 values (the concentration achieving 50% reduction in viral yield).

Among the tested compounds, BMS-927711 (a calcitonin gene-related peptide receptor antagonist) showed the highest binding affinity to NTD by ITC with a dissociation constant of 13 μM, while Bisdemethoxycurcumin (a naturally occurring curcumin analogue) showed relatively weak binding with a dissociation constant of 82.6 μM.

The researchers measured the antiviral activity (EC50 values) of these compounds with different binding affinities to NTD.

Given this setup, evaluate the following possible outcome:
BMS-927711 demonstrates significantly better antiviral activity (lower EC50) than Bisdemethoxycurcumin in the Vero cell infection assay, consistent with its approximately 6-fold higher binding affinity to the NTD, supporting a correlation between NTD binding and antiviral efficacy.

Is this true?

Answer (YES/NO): NO